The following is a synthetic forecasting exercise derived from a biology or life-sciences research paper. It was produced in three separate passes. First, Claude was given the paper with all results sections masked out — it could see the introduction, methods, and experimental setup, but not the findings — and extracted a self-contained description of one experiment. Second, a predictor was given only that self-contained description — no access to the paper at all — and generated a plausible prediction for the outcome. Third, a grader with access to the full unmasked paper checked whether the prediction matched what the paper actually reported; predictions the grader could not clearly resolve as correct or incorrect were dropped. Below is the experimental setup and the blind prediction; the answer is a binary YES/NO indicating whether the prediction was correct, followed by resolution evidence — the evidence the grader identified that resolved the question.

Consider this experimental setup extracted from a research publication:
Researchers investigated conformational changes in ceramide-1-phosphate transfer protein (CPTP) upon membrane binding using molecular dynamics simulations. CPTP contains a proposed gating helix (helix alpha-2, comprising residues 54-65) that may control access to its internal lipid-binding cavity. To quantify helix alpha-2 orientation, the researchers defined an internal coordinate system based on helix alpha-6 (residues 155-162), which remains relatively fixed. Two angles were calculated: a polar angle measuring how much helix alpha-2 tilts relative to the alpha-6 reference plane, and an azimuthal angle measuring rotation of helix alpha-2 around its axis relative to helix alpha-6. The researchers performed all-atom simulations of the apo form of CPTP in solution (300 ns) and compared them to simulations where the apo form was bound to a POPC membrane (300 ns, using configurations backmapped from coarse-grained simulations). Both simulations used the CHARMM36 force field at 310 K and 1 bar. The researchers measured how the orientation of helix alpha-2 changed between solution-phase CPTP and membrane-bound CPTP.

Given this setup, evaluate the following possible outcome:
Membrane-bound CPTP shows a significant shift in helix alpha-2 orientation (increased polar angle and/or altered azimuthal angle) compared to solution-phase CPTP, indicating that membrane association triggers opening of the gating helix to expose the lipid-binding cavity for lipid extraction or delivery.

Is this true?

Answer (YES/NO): NO